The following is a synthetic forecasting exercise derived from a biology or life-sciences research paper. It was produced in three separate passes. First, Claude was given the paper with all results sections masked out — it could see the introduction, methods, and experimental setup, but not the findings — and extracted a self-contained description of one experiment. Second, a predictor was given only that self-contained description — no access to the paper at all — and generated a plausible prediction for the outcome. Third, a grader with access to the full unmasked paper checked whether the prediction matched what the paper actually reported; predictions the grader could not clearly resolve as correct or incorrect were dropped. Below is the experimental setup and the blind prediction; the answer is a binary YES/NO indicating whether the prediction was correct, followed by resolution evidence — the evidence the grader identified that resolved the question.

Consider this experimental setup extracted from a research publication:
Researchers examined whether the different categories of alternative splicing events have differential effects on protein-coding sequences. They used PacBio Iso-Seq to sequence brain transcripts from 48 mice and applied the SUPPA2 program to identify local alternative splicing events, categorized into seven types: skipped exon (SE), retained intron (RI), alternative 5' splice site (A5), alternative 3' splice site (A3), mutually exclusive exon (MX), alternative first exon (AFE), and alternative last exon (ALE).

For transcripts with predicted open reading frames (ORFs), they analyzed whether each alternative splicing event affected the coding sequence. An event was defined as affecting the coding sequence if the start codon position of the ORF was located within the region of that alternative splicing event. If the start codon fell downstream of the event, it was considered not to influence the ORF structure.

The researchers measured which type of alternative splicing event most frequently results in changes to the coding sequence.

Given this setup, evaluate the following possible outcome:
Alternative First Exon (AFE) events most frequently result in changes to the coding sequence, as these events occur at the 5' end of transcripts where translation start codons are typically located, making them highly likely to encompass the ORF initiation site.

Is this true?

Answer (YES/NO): NO